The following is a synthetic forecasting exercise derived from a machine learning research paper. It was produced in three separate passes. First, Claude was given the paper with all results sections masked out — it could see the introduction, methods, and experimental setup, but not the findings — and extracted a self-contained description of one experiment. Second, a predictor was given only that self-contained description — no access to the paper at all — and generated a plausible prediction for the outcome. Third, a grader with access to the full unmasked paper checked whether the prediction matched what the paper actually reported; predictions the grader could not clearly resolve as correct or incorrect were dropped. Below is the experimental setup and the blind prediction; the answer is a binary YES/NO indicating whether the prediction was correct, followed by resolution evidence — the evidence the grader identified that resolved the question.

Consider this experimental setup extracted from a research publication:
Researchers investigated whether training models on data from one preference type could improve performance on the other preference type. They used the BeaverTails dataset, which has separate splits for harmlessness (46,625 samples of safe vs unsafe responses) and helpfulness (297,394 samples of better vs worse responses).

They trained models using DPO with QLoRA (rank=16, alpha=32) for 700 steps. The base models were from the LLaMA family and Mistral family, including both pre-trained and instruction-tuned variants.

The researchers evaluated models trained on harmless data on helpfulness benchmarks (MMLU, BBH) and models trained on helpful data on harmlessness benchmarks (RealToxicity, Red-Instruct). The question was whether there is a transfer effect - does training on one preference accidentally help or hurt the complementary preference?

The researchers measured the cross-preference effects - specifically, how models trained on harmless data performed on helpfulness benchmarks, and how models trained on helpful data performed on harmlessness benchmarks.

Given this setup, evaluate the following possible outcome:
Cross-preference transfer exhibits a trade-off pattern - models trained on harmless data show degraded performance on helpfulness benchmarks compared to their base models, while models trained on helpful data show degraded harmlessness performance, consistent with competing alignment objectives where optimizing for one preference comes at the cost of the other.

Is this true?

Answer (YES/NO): NO